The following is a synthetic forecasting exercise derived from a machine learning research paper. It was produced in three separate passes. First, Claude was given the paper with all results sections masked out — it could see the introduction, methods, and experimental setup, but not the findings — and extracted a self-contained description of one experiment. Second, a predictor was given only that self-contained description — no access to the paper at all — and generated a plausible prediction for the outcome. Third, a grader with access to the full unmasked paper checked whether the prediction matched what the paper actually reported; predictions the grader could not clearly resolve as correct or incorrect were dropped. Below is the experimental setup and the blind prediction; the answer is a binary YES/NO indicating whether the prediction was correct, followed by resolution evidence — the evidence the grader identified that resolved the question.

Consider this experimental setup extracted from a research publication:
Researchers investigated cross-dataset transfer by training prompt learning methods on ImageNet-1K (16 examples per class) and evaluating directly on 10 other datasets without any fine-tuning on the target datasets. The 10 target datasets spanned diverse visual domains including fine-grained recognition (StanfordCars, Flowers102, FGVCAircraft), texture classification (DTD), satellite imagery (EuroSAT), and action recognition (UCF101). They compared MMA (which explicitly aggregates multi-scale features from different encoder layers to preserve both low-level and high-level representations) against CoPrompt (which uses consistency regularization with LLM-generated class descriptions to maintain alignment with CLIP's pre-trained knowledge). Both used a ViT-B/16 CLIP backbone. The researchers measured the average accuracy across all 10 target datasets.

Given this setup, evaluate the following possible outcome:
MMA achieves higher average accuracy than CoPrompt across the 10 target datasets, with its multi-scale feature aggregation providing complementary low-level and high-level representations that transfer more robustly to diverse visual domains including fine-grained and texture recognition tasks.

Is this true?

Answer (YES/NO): NO